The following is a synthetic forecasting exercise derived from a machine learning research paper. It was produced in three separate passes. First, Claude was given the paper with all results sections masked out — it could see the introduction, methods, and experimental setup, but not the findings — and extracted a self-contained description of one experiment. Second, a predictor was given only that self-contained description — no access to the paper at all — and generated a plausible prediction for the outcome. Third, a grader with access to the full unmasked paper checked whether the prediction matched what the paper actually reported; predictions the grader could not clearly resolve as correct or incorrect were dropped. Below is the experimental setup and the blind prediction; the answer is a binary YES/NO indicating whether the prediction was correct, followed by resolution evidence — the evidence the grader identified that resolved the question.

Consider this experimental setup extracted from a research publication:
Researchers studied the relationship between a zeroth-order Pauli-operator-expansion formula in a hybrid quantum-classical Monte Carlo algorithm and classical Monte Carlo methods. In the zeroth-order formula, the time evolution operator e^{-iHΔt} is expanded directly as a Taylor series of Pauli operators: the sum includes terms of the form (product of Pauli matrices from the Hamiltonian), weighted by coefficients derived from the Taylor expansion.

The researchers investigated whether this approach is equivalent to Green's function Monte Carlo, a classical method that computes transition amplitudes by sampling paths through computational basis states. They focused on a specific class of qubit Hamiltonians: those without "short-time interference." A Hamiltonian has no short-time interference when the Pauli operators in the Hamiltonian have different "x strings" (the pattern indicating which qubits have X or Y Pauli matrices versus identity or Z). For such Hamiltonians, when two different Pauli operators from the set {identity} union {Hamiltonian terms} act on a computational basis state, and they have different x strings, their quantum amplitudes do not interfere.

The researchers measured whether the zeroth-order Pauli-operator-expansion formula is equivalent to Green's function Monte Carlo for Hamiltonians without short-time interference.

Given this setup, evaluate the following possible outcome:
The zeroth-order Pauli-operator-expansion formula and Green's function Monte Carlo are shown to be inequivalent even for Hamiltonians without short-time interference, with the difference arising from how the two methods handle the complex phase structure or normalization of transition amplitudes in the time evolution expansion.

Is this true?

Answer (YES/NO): NO